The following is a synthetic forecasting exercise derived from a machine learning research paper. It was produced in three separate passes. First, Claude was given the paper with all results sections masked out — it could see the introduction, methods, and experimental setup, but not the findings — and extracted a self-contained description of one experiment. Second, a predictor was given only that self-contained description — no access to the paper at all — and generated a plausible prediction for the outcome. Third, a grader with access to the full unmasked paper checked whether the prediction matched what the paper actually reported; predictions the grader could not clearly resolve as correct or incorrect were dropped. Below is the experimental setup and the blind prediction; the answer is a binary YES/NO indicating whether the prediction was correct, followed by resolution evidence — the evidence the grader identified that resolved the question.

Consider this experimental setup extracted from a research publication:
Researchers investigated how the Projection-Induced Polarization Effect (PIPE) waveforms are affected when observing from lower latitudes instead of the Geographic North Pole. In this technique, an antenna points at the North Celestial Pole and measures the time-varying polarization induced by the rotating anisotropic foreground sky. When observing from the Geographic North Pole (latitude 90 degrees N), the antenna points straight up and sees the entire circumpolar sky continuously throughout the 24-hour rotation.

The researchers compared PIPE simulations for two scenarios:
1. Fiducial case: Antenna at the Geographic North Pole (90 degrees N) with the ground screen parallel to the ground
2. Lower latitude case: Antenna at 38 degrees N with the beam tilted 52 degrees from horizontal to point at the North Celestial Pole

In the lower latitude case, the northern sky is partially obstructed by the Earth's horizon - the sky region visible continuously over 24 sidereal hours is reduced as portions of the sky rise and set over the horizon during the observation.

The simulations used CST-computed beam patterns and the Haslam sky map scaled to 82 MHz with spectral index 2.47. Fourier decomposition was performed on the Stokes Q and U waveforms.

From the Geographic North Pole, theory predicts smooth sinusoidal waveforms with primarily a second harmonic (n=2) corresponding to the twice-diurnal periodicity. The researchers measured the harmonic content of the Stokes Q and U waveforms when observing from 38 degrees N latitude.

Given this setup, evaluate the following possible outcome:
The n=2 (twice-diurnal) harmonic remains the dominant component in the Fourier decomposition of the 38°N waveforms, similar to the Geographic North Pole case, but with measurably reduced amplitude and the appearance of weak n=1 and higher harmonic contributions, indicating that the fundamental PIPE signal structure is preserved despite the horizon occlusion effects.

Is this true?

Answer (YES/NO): NO